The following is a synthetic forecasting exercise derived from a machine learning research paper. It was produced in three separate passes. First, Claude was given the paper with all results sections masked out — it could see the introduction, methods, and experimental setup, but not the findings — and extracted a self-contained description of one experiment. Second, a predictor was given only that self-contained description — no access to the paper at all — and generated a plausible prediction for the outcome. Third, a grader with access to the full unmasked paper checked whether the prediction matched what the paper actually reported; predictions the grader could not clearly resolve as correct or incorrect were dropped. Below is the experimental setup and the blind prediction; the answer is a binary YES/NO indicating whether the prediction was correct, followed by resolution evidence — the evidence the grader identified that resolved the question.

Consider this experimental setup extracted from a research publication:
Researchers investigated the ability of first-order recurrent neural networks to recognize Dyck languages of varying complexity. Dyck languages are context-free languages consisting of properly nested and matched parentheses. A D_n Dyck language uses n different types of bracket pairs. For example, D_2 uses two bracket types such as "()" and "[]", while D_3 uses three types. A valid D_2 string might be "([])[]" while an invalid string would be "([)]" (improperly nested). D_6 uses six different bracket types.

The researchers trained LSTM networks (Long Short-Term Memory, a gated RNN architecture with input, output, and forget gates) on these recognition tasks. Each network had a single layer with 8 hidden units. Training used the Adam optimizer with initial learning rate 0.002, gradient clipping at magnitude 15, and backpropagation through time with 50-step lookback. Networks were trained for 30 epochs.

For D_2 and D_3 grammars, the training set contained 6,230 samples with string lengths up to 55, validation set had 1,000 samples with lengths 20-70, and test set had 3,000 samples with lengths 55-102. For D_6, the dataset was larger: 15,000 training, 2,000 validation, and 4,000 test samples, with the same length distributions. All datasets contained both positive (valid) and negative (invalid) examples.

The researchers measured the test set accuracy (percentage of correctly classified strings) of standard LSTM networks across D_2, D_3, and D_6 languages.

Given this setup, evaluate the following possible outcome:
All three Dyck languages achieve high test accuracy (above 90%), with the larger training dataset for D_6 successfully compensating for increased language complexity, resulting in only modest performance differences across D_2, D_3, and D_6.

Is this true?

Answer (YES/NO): NO